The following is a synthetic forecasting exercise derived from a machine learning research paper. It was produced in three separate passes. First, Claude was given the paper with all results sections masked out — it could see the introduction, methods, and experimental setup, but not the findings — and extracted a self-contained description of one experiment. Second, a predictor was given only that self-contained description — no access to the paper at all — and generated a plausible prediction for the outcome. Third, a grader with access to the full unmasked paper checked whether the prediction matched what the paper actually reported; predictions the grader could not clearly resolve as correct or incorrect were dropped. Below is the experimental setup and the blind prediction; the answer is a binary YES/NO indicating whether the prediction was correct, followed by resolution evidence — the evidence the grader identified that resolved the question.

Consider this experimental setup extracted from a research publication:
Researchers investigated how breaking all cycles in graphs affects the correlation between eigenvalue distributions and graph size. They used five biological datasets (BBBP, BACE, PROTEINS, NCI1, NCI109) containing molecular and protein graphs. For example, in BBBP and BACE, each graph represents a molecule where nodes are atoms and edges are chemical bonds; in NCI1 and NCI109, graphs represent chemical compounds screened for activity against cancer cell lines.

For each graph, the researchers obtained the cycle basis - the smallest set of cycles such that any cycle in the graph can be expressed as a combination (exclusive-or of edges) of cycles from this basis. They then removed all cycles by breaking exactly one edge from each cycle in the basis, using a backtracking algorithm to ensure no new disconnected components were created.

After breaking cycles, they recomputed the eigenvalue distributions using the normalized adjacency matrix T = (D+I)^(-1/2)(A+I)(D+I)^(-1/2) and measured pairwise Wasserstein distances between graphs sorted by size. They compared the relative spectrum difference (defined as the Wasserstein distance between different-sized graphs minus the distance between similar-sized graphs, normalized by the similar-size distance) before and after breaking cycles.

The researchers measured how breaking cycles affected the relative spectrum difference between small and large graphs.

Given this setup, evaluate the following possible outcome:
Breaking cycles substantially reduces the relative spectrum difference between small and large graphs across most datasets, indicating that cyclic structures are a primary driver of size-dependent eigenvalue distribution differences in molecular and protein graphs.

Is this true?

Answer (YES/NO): NO